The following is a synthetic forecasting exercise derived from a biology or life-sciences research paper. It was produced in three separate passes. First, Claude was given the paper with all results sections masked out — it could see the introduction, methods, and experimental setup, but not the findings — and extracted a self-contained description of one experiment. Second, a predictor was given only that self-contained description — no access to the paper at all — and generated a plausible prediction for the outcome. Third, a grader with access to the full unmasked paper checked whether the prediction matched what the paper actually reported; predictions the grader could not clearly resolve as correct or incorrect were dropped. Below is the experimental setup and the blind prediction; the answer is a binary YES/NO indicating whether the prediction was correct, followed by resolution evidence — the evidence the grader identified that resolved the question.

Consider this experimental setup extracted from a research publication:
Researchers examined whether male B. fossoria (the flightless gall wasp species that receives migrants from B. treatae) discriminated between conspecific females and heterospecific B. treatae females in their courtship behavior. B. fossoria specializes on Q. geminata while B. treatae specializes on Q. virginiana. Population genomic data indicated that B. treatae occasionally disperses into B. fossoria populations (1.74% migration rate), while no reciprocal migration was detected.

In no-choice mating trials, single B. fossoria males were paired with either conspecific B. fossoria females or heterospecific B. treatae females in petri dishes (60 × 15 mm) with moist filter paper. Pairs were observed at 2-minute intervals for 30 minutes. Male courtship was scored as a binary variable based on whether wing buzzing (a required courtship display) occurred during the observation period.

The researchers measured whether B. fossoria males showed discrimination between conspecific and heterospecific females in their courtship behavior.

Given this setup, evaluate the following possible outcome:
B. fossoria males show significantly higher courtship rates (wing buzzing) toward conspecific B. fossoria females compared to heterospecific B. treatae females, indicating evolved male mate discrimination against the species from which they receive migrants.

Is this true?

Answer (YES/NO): YES